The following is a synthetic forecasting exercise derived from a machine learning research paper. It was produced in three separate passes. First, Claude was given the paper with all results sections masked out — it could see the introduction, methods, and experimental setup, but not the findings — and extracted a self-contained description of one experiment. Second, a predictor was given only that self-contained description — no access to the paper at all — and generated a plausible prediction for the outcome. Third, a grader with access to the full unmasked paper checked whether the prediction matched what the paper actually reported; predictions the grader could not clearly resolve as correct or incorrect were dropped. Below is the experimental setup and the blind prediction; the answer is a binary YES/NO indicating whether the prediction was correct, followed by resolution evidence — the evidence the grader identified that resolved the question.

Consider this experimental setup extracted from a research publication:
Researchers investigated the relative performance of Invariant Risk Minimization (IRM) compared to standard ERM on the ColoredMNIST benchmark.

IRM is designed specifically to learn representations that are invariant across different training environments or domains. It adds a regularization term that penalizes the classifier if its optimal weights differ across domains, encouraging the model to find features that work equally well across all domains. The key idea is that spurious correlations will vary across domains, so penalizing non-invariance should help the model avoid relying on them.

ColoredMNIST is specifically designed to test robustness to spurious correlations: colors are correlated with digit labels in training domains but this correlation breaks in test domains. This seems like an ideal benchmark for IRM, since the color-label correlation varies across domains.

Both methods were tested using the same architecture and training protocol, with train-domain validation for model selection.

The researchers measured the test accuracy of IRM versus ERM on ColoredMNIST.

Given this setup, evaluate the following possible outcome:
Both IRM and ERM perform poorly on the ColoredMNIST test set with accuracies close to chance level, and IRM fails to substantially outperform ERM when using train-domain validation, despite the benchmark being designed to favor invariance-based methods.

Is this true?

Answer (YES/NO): YES